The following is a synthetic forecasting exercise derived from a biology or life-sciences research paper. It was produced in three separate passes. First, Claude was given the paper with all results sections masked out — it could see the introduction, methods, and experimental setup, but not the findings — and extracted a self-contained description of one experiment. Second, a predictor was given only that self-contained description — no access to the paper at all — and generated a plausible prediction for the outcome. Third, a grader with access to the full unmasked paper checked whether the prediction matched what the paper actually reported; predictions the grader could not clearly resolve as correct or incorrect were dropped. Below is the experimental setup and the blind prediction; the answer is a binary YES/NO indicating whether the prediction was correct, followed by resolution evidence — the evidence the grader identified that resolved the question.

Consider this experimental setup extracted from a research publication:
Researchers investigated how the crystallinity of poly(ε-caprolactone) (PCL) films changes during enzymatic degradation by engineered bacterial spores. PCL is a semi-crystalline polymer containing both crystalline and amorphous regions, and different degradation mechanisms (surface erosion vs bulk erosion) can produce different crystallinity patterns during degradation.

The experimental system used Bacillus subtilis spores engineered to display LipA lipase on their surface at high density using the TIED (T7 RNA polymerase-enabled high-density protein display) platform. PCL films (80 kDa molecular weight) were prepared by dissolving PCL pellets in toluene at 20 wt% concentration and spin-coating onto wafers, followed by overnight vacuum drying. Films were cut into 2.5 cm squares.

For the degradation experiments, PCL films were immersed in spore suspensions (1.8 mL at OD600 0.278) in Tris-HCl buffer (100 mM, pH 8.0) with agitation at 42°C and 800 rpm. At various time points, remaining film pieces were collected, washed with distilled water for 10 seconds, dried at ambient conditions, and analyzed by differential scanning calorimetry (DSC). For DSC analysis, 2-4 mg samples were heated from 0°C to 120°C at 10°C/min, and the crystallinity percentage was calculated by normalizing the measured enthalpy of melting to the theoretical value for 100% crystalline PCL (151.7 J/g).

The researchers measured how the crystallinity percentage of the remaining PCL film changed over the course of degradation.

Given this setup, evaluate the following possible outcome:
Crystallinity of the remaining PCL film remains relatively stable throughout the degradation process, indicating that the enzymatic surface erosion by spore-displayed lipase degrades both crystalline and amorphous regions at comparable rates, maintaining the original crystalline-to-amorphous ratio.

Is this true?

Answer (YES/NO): YES